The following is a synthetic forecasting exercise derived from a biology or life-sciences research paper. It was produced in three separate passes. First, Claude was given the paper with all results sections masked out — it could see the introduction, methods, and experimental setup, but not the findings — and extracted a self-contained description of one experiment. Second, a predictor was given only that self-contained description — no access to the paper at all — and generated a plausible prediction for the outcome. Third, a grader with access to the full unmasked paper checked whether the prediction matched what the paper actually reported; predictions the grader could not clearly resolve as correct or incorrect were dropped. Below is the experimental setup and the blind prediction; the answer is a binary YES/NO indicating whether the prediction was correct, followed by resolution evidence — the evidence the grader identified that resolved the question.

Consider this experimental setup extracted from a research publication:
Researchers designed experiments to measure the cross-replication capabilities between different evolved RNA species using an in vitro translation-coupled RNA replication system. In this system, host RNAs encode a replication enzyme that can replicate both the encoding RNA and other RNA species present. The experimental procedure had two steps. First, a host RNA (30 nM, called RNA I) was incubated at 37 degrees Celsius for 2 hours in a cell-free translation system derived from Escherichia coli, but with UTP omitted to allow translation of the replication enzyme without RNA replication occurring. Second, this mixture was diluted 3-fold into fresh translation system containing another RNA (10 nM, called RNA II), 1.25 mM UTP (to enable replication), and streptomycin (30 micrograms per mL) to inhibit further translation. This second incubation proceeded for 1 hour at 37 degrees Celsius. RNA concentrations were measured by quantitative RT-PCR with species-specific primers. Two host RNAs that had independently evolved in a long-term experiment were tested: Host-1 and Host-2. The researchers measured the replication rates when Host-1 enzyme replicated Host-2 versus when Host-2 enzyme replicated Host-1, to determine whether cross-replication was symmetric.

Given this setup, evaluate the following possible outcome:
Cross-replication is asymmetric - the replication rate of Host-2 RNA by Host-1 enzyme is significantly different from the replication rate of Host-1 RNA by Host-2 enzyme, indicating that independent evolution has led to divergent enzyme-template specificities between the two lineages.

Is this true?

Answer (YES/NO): NO